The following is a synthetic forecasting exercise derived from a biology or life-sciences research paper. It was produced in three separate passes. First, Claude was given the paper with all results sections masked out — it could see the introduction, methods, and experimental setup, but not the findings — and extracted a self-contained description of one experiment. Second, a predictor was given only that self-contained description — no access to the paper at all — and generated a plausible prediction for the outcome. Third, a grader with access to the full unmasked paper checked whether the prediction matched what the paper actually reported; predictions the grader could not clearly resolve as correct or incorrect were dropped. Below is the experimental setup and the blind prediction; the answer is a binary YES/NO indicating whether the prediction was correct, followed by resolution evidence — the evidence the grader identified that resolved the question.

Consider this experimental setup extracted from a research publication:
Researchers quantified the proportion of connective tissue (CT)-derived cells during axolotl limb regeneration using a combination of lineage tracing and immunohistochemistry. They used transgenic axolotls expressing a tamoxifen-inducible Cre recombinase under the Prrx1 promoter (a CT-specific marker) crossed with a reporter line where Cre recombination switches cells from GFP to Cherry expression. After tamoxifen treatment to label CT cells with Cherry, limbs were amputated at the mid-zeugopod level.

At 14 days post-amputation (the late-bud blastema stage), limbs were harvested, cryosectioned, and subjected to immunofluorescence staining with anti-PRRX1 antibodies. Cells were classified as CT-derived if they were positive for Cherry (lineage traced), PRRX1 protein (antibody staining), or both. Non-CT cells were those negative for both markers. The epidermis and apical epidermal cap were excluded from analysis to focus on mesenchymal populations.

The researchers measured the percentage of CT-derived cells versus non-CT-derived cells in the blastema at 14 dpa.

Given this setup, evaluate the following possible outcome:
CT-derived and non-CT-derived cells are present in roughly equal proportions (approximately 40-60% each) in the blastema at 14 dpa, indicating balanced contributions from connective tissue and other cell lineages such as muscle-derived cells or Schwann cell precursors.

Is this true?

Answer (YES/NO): NO